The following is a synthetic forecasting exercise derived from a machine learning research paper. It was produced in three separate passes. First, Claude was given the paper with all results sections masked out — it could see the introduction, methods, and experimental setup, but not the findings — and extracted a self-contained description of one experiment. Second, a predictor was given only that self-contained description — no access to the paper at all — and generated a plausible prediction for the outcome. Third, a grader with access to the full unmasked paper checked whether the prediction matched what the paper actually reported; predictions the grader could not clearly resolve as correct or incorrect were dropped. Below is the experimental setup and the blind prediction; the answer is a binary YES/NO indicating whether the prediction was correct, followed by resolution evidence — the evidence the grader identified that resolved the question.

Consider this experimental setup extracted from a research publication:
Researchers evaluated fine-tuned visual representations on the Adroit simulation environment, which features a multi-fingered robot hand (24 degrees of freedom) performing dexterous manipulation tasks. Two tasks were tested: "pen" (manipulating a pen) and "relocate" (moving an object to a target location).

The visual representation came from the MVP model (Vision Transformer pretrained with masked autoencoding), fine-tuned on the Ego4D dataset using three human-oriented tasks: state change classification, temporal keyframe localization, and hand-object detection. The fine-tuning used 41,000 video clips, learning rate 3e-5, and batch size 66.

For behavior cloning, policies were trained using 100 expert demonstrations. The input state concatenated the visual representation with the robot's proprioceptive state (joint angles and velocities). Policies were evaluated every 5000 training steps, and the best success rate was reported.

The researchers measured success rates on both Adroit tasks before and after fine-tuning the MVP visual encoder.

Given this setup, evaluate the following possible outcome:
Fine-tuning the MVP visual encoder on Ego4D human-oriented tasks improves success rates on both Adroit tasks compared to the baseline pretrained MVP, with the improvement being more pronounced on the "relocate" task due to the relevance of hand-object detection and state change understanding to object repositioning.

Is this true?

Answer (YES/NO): YES